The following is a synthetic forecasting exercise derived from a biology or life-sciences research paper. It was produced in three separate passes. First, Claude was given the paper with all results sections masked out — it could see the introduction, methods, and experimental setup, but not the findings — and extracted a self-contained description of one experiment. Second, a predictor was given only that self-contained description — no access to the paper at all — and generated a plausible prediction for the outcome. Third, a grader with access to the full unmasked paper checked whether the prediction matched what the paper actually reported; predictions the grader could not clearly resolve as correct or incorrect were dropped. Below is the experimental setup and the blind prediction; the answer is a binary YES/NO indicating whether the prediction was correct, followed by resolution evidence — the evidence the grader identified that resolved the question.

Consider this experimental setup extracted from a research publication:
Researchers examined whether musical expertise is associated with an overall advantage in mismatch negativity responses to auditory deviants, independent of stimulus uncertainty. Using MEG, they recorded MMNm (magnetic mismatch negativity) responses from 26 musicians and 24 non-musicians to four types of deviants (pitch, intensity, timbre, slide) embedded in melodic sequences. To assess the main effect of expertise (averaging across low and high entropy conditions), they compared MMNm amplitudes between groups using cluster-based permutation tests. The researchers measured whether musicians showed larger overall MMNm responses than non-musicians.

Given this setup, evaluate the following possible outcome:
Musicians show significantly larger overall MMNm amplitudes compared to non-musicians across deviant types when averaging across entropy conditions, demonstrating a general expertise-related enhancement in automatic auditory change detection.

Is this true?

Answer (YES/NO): NO